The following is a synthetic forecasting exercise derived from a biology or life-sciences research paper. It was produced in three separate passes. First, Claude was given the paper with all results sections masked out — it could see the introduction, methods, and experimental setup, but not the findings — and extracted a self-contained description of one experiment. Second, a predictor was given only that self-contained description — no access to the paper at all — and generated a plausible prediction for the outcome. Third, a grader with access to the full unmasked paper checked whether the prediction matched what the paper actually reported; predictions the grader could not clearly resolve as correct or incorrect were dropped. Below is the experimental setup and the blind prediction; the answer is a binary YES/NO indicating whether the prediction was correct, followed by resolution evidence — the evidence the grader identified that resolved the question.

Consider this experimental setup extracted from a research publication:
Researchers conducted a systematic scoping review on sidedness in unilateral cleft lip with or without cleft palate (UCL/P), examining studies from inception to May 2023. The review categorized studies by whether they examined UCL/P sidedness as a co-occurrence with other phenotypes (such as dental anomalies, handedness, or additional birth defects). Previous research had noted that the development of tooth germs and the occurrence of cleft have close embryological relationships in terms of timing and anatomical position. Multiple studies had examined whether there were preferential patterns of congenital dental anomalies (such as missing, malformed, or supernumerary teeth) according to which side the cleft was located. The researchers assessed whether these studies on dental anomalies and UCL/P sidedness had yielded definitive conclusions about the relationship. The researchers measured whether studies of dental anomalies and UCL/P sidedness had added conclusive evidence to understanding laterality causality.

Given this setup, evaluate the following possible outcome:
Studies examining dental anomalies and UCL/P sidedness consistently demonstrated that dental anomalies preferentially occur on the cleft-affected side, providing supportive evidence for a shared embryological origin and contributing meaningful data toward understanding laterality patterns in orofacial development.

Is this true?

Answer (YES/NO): NO